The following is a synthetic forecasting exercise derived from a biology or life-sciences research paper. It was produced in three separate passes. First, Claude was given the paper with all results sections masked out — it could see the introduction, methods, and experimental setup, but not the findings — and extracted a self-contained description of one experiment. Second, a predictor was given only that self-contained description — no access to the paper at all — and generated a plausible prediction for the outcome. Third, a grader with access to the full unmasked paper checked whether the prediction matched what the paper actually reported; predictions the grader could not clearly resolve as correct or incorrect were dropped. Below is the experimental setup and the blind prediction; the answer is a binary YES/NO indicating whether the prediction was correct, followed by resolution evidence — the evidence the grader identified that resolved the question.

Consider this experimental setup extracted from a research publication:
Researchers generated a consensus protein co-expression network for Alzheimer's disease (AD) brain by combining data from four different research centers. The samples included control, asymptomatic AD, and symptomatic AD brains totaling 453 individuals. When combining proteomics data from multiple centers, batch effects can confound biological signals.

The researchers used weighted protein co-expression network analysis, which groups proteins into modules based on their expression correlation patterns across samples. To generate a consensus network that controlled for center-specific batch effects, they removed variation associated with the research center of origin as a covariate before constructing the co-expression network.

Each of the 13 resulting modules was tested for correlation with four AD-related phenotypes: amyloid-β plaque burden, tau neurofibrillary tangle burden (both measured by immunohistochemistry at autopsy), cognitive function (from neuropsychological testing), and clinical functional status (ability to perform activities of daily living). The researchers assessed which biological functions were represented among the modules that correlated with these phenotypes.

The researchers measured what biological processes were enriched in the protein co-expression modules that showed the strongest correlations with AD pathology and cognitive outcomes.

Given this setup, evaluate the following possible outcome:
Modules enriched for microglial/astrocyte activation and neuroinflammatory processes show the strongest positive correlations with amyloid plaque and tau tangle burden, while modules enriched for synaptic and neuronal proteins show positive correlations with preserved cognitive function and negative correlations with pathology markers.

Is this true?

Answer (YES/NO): NO